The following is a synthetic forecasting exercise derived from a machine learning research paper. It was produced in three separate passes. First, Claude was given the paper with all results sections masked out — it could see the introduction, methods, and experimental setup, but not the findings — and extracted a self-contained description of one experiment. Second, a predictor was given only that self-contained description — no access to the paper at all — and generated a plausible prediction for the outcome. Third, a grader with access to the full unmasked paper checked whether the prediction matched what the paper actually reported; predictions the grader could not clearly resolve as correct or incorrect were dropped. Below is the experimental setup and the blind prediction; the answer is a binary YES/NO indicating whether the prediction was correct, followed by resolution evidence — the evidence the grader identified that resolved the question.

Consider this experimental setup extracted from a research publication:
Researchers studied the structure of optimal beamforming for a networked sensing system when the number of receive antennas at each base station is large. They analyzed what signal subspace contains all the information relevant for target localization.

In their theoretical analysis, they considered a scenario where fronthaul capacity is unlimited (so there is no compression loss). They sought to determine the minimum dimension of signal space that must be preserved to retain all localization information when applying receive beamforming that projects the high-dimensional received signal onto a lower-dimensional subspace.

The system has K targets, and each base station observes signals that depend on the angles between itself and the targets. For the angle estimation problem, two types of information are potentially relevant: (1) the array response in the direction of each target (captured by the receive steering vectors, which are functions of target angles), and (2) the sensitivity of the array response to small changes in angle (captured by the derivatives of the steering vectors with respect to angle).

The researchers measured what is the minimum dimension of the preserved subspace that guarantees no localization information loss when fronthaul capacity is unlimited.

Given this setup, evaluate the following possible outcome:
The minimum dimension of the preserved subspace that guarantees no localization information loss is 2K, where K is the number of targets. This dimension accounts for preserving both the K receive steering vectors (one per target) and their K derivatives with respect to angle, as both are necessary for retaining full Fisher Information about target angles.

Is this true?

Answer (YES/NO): YES